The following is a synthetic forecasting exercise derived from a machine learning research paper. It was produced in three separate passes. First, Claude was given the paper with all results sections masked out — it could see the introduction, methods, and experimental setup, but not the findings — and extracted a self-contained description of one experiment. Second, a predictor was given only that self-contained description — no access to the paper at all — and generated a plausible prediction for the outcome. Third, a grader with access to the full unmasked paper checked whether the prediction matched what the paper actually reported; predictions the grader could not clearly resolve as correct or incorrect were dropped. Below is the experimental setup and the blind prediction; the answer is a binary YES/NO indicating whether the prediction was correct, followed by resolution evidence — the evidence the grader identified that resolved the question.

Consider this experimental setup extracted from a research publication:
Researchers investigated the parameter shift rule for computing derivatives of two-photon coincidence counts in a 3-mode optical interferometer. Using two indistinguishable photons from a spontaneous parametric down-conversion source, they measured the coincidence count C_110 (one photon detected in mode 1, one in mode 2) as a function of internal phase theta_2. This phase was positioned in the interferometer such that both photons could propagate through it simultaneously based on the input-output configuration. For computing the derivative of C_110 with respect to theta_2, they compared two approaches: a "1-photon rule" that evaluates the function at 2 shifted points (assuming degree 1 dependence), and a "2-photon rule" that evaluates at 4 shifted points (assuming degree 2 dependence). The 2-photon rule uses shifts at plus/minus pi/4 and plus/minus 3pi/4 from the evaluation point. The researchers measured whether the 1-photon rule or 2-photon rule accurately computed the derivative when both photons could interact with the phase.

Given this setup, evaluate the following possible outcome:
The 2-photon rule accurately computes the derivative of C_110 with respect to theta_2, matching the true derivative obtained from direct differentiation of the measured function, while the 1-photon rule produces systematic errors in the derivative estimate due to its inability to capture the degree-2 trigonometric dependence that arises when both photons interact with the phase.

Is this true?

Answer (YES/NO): YES